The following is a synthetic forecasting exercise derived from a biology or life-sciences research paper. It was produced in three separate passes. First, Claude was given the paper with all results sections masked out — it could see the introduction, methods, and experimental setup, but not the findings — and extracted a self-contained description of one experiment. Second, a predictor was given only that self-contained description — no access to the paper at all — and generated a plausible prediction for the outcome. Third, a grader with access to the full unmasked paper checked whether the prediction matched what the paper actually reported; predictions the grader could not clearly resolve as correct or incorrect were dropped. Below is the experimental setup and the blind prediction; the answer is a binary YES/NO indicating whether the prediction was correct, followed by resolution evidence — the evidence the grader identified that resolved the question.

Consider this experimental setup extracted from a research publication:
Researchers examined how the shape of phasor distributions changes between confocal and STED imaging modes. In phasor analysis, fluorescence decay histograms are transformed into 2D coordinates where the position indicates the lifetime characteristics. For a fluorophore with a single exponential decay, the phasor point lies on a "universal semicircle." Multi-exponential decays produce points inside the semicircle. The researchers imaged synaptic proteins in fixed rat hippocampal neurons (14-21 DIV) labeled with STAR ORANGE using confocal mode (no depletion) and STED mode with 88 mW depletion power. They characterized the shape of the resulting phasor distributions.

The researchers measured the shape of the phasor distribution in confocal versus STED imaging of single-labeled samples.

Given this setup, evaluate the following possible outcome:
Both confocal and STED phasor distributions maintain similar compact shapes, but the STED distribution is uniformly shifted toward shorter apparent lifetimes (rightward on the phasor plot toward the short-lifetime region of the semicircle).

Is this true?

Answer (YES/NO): NO